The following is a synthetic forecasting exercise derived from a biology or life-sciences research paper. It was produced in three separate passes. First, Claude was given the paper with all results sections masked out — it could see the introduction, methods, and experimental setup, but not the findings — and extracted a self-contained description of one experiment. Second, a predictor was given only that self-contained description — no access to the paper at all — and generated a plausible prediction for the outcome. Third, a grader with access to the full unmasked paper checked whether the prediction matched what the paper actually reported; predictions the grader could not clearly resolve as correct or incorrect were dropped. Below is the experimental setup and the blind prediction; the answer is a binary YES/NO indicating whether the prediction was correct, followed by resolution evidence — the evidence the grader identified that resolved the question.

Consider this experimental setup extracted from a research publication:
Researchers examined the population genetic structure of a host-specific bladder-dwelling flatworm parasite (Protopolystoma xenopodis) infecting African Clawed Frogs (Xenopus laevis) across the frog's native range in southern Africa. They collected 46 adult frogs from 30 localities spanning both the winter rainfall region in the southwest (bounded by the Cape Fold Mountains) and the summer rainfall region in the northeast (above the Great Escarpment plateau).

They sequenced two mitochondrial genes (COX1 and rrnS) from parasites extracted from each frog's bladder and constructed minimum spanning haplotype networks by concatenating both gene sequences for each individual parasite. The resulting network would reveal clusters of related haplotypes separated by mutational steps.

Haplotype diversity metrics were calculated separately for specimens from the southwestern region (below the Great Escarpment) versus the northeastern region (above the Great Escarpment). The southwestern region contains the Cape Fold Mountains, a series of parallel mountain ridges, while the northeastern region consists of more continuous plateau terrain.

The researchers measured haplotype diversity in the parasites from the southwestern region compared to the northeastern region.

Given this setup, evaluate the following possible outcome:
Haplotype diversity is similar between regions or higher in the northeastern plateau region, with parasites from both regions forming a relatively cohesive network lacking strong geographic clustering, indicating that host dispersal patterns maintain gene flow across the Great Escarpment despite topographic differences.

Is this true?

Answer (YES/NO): NO